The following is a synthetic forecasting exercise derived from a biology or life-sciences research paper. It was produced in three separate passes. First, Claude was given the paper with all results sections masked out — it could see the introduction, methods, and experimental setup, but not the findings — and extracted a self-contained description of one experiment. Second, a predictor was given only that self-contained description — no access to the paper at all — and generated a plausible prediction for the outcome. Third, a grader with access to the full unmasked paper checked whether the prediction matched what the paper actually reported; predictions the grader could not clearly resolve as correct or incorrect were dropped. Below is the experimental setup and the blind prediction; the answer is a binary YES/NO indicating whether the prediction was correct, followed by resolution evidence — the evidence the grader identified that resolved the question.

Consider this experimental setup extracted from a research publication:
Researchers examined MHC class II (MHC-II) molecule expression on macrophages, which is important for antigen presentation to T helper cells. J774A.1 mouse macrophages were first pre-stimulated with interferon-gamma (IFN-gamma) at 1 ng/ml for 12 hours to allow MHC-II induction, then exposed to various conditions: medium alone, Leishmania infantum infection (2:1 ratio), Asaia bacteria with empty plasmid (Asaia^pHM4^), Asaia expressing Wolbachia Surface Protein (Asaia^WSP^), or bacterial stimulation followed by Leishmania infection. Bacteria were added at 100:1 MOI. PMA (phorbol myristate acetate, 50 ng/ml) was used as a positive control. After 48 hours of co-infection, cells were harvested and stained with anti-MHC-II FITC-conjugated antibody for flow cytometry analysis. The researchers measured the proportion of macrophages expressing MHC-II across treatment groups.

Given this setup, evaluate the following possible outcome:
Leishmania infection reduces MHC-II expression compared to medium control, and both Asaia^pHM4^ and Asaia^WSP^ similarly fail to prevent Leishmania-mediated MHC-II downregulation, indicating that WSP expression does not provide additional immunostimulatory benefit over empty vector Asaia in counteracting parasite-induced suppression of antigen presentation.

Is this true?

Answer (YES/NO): NO